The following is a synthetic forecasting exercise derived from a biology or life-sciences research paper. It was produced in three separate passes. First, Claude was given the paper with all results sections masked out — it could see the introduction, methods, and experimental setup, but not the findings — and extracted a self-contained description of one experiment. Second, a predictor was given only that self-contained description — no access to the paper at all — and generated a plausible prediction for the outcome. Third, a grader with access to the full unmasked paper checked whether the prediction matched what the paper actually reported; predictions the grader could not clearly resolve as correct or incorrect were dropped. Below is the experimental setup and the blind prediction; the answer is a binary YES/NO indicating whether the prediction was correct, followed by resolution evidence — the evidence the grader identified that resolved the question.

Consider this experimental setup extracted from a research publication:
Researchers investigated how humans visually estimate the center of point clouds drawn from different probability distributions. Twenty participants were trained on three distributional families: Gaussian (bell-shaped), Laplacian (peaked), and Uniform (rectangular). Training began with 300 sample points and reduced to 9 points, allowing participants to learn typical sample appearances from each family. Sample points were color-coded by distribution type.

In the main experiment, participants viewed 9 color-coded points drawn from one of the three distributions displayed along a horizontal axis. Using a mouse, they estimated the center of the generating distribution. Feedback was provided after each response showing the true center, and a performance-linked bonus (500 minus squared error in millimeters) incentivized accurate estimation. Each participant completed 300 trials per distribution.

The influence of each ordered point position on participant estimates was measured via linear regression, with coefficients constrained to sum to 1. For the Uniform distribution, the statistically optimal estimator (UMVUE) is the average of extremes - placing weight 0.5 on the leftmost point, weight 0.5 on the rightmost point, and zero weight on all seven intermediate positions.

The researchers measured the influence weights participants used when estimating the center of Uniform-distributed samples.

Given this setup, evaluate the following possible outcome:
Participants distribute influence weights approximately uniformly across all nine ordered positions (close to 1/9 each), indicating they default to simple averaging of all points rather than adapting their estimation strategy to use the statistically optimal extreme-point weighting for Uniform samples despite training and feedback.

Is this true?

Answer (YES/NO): NO